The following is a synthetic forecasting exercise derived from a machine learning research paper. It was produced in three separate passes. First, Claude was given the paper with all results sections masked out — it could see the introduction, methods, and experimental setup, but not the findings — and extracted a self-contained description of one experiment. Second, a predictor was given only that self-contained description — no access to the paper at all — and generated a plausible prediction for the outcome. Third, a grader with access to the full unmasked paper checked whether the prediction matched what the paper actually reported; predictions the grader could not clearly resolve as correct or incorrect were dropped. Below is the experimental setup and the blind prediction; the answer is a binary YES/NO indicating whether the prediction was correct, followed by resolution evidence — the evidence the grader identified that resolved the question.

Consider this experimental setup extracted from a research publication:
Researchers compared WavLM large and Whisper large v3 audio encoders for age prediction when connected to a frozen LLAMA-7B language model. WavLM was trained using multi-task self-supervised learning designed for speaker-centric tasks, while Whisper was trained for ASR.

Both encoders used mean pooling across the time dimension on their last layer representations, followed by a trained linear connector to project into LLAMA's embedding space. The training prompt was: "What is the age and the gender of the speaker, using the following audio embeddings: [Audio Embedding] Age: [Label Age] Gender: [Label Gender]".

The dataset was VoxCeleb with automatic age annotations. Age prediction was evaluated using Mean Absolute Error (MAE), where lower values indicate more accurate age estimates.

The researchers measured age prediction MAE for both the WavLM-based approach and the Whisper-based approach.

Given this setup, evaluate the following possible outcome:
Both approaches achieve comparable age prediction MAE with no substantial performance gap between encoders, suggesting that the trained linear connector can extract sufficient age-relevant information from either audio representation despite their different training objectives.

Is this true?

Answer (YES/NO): NO